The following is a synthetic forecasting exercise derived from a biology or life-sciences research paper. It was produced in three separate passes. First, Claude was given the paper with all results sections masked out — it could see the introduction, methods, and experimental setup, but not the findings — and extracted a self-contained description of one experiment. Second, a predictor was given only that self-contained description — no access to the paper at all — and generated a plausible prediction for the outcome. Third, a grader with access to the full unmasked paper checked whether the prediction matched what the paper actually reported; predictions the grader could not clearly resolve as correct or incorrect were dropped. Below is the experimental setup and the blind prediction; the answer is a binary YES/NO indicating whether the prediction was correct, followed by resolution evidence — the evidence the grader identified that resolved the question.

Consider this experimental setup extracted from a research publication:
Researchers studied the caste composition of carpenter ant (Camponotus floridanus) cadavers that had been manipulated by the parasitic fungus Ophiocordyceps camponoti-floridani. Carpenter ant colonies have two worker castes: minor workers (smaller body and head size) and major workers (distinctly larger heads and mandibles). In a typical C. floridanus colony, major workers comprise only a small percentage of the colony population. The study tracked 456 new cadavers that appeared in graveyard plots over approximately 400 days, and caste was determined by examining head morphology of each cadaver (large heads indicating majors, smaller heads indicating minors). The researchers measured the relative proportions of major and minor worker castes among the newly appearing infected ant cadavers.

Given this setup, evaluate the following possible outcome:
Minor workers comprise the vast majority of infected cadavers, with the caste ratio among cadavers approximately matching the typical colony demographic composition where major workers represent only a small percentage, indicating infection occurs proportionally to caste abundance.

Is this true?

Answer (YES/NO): NO